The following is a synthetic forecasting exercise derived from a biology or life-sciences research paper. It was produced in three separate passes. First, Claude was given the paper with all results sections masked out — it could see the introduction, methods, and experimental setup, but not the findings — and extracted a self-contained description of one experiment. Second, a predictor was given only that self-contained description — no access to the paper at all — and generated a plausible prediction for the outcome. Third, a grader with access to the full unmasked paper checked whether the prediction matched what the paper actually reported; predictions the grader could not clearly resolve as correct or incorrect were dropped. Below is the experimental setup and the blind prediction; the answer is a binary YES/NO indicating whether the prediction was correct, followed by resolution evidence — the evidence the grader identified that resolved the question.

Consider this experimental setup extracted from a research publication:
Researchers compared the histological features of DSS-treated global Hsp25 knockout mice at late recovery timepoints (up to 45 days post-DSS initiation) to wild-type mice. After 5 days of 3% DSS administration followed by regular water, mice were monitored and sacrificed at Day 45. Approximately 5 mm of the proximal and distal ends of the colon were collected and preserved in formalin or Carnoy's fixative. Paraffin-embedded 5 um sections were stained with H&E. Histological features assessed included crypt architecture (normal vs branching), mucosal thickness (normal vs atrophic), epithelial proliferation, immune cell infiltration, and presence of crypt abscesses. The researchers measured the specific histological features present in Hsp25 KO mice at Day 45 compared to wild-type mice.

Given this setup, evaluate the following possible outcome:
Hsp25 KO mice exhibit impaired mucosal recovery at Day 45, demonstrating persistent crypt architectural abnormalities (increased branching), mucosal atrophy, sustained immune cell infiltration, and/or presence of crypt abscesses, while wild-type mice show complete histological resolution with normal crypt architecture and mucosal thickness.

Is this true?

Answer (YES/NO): YES